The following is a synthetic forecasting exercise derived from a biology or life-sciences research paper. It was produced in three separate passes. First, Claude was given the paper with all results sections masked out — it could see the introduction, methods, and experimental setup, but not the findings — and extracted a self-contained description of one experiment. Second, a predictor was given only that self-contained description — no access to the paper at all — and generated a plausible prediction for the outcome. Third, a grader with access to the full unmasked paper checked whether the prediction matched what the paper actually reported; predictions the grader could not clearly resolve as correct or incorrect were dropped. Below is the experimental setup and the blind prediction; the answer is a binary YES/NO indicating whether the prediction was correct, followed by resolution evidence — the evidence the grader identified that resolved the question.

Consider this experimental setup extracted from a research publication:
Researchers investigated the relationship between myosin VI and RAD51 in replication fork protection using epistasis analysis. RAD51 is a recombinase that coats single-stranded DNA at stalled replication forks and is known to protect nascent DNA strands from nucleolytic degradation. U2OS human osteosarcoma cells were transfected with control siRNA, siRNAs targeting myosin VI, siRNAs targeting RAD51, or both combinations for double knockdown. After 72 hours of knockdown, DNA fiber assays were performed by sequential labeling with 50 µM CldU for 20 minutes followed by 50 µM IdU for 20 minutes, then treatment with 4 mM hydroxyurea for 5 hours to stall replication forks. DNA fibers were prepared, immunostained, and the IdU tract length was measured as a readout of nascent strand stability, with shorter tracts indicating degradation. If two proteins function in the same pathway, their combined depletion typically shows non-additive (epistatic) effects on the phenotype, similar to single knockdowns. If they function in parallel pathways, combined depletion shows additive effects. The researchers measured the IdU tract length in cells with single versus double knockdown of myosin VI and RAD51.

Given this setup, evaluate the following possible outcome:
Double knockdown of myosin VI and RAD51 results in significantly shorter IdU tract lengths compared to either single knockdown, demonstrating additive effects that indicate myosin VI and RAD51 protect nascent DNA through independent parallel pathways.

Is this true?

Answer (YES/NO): NO